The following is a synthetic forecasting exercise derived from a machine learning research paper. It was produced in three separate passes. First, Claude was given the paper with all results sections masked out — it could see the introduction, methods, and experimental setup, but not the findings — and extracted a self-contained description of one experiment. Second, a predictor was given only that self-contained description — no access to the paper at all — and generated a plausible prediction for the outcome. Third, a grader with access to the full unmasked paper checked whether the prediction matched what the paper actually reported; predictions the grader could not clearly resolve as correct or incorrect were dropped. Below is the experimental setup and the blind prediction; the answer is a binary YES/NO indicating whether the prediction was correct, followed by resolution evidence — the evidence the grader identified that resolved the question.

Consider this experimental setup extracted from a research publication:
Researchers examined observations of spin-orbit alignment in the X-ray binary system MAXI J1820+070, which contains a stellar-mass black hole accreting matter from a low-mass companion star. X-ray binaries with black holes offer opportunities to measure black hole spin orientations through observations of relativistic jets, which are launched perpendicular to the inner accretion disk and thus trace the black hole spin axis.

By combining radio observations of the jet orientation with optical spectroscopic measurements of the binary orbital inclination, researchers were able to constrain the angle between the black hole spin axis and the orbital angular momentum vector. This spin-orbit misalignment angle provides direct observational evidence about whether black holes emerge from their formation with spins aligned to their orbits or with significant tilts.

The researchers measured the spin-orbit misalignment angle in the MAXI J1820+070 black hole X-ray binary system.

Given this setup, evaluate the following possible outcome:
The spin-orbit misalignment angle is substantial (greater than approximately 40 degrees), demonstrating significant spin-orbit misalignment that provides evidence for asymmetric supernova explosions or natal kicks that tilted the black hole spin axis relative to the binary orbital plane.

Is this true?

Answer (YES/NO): YES